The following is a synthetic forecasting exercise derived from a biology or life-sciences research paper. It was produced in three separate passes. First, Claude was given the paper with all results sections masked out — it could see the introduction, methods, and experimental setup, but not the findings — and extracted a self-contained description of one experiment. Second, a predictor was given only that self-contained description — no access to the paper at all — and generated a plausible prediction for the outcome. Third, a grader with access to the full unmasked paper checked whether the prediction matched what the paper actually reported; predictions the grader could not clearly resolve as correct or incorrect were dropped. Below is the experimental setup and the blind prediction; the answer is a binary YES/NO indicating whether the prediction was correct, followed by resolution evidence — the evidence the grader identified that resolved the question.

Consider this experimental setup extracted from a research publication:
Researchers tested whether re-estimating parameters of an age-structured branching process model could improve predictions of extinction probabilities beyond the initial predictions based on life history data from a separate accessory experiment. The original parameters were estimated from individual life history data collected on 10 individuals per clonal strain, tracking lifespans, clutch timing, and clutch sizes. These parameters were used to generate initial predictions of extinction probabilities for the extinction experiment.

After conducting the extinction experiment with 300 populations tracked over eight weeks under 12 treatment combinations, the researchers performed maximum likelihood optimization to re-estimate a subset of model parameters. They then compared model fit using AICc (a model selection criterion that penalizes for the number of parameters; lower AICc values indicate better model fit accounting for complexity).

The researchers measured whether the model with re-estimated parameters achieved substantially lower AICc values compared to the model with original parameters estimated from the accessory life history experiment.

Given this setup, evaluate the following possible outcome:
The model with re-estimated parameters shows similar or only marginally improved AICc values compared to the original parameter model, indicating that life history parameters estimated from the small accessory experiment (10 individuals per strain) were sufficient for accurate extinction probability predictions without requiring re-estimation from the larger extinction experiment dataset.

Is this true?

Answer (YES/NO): NO